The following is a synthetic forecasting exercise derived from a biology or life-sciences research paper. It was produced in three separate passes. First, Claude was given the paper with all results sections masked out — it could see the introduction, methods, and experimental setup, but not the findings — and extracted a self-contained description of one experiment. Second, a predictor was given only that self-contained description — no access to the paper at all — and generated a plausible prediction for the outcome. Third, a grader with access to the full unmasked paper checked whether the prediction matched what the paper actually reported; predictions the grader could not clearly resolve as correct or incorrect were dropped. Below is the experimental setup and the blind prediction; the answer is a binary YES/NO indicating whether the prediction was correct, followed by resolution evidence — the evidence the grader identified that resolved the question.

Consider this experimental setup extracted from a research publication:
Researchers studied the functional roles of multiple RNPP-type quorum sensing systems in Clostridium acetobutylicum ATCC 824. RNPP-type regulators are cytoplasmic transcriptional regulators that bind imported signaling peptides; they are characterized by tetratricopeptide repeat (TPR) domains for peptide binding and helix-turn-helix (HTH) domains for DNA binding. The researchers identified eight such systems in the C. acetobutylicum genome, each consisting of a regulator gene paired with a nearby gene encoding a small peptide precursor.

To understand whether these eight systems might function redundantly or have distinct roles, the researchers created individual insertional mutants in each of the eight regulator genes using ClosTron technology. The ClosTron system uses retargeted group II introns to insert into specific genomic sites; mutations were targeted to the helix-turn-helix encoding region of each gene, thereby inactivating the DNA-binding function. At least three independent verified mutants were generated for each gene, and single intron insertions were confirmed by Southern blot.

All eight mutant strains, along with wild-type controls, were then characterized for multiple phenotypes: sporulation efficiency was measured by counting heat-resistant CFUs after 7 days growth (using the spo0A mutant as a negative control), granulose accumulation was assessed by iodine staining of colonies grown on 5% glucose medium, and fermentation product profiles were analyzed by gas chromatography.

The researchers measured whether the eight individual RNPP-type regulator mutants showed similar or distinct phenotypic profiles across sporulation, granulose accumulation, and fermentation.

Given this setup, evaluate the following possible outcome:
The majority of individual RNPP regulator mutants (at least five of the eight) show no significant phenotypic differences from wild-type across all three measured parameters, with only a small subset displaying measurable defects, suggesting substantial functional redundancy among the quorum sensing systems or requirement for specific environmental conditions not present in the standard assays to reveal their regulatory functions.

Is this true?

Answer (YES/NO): NO